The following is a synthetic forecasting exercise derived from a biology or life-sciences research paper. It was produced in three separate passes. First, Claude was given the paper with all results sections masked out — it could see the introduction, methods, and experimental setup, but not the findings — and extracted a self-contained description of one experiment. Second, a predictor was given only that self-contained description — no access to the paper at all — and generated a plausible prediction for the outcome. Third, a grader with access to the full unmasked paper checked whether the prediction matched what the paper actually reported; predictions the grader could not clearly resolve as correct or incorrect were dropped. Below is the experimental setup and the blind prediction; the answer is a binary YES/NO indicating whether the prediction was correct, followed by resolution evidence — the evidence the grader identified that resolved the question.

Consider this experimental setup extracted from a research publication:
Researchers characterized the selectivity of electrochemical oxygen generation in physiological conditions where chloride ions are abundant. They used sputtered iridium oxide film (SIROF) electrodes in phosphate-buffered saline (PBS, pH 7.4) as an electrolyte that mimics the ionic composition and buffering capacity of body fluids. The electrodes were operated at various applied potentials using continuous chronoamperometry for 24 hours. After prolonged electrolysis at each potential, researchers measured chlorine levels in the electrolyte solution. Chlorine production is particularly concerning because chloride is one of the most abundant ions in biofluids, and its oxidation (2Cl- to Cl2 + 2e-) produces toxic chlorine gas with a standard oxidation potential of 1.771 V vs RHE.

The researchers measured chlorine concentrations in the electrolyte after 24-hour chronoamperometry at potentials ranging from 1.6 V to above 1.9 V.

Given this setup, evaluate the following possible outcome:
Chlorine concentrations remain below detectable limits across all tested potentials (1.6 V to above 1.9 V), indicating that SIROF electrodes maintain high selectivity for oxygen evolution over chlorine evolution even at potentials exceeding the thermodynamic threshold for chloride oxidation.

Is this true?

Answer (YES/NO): NO